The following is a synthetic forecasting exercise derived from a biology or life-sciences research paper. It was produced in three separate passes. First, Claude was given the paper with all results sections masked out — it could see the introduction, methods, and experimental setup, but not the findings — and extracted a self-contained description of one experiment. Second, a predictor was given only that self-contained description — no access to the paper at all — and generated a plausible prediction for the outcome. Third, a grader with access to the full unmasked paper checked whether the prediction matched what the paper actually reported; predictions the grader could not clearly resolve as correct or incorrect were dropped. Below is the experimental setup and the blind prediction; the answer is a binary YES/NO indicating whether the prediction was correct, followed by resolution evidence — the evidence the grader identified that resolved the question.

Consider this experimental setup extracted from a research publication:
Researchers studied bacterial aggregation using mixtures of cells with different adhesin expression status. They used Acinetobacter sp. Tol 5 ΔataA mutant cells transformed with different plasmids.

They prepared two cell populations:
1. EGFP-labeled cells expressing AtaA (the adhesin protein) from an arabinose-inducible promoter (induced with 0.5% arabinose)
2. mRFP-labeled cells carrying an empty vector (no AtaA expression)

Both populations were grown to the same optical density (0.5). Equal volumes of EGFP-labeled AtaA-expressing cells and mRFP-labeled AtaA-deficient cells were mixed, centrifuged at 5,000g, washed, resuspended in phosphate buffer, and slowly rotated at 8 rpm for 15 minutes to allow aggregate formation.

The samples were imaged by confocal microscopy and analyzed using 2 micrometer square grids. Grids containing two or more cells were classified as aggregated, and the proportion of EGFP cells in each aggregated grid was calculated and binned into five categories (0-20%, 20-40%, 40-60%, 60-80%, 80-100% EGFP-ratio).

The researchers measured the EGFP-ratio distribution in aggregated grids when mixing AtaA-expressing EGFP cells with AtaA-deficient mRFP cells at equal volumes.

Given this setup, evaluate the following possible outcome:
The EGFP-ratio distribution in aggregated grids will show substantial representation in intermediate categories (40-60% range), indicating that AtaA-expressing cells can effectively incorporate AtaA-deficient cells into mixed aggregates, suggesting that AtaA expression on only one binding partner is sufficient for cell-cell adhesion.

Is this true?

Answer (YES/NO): NO